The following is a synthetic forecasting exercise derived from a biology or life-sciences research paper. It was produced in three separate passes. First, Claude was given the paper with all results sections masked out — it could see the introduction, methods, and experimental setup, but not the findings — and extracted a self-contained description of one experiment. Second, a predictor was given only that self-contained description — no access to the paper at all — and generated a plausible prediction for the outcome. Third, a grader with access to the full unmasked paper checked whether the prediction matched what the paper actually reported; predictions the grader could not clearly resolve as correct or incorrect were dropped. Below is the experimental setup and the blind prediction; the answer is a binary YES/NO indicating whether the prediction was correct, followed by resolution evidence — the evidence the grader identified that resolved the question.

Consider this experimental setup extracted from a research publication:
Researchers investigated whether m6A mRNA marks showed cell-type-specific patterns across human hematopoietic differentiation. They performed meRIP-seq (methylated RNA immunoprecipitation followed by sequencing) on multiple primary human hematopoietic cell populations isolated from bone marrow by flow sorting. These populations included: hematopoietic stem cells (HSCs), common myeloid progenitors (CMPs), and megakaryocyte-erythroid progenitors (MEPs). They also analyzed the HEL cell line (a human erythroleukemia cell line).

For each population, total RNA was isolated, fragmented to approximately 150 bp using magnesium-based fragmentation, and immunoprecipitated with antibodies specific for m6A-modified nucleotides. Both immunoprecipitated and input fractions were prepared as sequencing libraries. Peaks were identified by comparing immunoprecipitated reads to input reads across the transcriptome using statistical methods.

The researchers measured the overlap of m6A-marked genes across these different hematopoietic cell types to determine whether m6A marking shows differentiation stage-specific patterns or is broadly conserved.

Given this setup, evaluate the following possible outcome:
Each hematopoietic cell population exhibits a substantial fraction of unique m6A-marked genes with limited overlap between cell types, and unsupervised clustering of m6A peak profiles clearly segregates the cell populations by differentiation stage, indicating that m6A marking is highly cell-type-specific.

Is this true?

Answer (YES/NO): NO